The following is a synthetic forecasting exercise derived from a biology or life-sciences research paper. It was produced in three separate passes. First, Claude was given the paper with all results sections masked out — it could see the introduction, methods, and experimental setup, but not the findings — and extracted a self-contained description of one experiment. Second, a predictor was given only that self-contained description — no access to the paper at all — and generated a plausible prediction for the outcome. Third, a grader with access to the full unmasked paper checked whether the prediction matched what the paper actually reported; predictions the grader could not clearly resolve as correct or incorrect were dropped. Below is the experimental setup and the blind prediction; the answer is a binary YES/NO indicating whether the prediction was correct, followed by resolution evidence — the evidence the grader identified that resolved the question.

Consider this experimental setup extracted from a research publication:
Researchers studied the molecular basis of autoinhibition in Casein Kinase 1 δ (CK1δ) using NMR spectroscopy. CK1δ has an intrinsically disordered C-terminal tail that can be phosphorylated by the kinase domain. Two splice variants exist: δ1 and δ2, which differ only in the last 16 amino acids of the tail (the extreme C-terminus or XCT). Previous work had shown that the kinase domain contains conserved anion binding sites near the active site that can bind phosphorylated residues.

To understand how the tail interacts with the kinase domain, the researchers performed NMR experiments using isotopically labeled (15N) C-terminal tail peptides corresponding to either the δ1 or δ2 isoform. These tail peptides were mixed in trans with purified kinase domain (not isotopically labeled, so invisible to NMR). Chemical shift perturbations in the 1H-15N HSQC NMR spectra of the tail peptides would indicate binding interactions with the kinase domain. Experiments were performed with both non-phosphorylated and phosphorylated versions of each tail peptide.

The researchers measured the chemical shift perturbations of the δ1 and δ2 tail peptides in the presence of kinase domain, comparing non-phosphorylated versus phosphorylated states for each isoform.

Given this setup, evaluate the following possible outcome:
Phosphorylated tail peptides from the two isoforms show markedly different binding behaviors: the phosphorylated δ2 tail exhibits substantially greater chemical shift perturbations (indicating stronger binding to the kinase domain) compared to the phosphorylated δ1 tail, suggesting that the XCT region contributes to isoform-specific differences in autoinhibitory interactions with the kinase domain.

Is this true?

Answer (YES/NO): NO